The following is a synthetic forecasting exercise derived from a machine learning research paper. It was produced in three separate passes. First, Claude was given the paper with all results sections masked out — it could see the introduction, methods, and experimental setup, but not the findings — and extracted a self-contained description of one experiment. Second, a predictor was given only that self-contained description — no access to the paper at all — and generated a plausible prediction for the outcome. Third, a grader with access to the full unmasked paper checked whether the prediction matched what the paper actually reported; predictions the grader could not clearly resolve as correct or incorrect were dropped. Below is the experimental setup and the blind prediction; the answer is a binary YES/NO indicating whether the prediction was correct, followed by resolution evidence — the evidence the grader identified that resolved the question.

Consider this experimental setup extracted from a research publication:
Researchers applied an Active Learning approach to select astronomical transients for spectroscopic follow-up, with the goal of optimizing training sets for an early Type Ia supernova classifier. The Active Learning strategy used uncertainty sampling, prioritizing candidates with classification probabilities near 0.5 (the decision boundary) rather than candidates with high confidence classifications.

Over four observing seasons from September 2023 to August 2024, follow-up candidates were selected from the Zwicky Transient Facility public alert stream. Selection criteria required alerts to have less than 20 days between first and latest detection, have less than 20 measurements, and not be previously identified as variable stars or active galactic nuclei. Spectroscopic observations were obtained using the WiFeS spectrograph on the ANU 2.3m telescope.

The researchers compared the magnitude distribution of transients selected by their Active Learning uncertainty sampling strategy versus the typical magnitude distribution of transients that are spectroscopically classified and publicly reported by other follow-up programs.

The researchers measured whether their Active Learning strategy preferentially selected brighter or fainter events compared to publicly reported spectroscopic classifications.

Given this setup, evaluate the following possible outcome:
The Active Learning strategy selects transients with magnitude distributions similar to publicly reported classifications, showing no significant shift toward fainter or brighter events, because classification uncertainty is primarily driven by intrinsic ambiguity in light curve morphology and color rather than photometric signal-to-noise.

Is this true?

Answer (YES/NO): NO